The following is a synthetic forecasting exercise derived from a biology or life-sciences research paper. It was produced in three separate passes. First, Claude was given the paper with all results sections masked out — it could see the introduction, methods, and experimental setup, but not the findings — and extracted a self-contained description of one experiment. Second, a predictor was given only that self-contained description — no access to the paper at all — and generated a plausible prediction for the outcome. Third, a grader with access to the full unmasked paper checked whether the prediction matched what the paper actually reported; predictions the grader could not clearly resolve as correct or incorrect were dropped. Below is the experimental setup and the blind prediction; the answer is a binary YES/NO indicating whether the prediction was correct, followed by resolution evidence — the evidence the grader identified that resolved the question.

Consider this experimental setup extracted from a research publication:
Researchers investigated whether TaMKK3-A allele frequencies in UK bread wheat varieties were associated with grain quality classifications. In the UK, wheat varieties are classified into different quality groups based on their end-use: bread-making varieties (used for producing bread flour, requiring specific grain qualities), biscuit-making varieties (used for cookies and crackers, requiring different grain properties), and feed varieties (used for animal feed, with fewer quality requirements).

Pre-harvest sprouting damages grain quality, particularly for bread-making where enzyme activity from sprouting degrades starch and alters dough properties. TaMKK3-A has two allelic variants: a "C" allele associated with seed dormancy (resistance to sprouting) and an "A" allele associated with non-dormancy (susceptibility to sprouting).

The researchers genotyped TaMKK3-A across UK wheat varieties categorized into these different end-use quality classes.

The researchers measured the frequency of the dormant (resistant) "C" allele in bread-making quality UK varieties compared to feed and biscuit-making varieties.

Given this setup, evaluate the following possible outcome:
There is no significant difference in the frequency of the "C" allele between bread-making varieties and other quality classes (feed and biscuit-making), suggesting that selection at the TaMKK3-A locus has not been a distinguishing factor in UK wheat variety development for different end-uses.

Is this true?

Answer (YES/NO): NO